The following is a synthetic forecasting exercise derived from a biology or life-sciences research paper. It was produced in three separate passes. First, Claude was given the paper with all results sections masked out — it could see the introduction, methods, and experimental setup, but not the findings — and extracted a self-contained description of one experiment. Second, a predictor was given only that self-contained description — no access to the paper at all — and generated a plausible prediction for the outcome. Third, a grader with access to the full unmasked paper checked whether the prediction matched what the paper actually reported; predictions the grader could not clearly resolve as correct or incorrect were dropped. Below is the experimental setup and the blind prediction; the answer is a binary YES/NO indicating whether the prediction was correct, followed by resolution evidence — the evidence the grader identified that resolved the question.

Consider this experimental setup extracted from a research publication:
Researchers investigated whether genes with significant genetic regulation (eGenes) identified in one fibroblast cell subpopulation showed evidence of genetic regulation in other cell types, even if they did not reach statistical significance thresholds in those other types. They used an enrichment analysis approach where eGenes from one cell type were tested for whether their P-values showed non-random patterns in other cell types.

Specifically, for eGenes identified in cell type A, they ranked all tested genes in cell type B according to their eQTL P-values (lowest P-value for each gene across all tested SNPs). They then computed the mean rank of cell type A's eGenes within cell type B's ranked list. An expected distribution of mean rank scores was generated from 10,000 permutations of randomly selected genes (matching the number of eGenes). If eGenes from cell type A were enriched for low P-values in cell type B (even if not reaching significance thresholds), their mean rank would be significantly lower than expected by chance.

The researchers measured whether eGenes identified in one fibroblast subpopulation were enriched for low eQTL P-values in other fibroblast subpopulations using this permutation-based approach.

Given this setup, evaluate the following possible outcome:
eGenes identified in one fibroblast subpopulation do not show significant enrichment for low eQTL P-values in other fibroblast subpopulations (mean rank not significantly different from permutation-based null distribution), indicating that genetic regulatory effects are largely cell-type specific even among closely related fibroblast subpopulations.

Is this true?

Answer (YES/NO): YES